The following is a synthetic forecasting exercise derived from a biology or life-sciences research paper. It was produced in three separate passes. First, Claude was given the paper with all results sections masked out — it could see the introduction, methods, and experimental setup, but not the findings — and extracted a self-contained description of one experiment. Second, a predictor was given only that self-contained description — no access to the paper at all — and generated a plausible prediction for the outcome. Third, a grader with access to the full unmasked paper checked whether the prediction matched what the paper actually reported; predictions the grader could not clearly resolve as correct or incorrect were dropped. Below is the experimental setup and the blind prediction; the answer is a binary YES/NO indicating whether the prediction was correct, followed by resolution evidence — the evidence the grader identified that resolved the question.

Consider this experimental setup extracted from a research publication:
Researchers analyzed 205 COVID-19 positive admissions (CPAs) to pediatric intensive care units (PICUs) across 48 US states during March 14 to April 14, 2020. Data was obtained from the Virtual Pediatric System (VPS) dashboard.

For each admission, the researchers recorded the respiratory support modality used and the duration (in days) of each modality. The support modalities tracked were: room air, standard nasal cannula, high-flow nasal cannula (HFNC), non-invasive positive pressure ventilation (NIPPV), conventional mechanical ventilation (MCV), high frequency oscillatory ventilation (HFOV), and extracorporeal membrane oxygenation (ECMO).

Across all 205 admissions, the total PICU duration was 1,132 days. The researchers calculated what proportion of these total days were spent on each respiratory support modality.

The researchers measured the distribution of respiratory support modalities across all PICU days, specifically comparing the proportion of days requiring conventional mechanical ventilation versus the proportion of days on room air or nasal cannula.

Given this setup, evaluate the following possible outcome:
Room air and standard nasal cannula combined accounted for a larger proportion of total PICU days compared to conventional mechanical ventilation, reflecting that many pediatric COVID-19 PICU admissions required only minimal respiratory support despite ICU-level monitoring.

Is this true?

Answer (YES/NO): NO